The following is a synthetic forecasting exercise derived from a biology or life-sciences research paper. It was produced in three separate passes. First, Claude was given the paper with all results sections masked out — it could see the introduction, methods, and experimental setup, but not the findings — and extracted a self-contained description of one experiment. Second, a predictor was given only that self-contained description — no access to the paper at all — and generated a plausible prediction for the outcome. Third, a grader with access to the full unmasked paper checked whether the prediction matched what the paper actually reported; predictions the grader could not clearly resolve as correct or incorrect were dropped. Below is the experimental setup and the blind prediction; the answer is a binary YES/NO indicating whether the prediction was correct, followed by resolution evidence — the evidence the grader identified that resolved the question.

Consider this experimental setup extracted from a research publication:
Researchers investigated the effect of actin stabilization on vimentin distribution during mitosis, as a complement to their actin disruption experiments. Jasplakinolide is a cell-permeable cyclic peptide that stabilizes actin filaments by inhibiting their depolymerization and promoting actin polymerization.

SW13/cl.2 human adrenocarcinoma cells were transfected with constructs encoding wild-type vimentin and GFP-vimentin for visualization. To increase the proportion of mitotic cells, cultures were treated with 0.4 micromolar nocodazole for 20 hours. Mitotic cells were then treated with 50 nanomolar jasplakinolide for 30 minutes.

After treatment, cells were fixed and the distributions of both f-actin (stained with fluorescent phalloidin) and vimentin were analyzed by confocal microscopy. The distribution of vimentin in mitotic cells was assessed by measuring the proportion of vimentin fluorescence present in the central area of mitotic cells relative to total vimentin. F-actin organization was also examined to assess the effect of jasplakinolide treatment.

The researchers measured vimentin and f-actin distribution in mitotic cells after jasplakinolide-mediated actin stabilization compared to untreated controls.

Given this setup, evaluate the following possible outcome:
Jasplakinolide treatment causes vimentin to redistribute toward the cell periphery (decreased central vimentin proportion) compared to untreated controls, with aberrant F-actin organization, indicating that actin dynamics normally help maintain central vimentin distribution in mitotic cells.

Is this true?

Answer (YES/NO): NO